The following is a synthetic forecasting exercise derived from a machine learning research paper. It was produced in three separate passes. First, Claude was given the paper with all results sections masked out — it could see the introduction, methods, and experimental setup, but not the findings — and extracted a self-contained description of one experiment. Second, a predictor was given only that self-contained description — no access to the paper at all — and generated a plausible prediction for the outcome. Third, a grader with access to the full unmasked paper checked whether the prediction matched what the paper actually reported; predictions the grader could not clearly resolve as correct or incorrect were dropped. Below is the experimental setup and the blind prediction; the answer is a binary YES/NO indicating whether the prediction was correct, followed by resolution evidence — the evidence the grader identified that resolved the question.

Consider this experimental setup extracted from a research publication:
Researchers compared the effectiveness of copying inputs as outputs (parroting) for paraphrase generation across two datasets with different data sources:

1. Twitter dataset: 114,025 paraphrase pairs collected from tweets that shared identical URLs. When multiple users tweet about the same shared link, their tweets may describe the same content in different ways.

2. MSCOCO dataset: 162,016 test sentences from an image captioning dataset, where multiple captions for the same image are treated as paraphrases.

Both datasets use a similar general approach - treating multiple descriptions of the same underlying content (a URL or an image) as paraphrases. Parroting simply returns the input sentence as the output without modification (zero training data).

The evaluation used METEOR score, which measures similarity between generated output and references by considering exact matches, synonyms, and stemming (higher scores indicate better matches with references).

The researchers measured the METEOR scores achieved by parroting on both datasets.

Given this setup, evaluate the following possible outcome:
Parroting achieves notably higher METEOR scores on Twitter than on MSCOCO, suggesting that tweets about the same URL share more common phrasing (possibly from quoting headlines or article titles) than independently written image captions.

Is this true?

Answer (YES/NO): YES